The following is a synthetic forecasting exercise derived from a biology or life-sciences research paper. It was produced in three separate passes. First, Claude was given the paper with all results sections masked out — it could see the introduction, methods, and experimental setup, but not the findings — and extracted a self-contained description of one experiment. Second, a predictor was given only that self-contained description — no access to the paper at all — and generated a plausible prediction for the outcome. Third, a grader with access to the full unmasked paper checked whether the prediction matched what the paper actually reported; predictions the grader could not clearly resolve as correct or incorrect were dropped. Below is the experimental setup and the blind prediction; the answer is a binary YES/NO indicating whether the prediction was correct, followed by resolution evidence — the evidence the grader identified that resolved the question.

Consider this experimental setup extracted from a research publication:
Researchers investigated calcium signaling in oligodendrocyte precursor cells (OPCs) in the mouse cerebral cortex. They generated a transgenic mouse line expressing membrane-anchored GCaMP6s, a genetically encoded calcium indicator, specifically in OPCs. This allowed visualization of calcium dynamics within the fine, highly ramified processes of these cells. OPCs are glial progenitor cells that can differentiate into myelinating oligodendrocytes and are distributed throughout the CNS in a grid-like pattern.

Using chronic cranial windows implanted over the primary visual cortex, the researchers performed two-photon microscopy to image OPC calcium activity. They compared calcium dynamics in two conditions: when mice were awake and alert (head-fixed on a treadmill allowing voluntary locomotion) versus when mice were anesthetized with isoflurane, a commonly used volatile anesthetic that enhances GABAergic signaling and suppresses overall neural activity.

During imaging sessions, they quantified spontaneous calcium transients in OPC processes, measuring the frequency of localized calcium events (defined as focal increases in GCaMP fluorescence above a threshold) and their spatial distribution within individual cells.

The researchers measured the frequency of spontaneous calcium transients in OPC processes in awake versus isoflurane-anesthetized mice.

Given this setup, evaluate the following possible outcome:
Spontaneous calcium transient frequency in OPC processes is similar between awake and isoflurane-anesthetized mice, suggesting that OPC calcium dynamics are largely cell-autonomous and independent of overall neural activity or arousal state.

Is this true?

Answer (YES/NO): NO